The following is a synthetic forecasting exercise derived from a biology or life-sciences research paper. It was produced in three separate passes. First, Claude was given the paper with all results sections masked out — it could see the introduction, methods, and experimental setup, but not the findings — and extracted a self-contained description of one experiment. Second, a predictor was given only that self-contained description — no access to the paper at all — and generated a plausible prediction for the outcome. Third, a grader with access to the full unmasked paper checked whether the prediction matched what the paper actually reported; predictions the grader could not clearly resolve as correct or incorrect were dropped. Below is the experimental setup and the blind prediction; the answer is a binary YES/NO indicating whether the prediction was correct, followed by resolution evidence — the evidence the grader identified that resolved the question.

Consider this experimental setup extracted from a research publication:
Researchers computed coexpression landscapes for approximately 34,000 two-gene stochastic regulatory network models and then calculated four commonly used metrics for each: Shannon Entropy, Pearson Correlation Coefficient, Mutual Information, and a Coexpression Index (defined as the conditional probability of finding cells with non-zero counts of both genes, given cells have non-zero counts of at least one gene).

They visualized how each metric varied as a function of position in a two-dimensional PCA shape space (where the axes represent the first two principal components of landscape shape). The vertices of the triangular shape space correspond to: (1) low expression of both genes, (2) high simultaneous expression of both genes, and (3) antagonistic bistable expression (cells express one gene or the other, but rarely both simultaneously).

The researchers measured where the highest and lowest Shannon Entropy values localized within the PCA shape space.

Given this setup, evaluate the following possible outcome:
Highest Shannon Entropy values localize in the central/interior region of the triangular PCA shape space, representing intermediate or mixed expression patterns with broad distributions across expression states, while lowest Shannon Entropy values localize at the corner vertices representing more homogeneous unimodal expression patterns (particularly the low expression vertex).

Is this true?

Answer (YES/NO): NO